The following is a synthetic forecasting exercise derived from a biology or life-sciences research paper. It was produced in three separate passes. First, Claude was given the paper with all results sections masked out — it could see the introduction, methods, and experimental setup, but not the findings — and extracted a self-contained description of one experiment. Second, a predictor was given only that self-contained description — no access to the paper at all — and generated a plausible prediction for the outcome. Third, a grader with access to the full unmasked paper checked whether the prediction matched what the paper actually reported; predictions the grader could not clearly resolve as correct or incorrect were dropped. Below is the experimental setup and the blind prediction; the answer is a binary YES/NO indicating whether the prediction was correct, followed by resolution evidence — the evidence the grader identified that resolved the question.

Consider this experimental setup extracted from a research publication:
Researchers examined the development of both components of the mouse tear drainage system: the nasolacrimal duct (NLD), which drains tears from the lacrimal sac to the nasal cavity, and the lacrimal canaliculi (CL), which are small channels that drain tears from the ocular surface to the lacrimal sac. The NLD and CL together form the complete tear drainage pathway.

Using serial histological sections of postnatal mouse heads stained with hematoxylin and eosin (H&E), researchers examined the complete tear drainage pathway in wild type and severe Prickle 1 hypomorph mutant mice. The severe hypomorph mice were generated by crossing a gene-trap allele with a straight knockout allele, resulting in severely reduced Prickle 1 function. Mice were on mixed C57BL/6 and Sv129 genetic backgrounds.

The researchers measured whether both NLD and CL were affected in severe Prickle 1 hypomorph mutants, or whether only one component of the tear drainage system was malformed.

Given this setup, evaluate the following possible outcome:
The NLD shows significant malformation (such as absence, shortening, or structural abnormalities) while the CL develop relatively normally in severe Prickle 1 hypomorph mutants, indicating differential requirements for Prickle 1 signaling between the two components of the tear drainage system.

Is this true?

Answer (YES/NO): NO